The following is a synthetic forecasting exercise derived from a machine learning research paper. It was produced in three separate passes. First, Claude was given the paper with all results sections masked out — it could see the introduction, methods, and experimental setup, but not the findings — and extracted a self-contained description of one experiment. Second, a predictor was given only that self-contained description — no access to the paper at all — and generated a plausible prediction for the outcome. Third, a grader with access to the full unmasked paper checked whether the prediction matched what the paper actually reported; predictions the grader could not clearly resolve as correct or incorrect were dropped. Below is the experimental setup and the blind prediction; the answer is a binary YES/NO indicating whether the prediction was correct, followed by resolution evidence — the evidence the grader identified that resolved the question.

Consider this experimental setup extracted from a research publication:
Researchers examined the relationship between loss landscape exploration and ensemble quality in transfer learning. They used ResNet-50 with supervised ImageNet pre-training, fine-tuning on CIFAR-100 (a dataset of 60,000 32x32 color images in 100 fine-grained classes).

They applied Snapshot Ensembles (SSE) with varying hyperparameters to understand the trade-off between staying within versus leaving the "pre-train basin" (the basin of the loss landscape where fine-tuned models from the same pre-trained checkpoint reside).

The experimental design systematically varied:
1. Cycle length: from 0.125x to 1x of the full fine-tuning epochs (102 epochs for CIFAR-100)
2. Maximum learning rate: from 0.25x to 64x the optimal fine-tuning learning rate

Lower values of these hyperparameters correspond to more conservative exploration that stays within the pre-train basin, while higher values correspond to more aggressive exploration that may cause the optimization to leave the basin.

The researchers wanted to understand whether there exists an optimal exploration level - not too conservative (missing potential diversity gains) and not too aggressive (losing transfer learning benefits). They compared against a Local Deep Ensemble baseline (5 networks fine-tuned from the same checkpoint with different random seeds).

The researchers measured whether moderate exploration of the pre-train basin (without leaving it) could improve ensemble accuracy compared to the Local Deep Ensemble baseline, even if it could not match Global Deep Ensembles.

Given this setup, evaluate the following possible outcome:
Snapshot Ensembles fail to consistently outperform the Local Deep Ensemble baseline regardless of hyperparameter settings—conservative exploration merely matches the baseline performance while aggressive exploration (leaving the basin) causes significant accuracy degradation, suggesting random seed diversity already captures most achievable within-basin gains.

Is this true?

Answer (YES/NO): NO